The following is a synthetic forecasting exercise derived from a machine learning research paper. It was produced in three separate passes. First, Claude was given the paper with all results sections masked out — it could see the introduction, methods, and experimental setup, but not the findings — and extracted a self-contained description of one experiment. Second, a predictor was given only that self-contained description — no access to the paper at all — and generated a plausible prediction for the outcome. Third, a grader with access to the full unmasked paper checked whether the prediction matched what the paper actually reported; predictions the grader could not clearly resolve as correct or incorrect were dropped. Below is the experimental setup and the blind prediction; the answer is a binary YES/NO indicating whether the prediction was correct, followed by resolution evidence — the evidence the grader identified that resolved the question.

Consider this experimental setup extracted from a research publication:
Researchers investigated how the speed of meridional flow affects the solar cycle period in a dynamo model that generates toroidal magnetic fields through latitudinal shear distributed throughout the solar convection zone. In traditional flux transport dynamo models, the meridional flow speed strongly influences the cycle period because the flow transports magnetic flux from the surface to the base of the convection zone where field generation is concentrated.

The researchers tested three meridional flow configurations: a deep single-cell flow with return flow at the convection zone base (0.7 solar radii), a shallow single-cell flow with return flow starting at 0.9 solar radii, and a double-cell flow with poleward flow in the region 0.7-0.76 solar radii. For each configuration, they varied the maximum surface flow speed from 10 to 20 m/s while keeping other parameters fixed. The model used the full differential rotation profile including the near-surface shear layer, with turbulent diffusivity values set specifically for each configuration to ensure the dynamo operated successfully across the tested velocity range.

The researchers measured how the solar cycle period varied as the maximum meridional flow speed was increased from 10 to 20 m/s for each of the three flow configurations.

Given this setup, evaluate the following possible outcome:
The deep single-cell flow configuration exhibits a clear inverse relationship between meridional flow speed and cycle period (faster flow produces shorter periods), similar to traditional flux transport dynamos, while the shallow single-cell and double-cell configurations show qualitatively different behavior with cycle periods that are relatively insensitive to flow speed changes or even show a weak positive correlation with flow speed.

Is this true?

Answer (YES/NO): NO